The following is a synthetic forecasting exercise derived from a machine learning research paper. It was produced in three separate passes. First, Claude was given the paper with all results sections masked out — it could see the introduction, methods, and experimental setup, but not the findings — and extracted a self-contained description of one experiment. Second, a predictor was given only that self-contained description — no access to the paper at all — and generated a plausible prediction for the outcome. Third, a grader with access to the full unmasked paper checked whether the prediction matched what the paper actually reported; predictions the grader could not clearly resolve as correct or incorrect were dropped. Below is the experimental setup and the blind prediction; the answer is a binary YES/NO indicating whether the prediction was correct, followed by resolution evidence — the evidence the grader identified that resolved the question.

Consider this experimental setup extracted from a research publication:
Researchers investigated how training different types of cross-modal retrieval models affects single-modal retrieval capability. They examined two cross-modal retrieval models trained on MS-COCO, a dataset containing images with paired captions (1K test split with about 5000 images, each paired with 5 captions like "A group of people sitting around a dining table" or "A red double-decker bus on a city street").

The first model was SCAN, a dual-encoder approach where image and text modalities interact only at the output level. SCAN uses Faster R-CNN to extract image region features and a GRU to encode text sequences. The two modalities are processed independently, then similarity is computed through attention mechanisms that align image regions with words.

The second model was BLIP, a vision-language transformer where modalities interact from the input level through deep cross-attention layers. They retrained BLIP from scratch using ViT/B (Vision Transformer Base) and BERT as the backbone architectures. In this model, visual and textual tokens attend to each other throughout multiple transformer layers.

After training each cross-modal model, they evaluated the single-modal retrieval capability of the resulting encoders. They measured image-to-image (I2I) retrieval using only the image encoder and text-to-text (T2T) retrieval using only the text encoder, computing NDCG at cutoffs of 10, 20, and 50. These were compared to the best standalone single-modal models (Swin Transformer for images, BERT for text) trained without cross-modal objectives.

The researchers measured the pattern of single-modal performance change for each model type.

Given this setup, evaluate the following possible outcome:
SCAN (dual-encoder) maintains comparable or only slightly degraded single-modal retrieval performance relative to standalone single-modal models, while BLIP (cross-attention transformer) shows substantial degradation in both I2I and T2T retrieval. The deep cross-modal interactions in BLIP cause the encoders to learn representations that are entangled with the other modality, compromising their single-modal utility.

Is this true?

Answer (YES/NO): NO